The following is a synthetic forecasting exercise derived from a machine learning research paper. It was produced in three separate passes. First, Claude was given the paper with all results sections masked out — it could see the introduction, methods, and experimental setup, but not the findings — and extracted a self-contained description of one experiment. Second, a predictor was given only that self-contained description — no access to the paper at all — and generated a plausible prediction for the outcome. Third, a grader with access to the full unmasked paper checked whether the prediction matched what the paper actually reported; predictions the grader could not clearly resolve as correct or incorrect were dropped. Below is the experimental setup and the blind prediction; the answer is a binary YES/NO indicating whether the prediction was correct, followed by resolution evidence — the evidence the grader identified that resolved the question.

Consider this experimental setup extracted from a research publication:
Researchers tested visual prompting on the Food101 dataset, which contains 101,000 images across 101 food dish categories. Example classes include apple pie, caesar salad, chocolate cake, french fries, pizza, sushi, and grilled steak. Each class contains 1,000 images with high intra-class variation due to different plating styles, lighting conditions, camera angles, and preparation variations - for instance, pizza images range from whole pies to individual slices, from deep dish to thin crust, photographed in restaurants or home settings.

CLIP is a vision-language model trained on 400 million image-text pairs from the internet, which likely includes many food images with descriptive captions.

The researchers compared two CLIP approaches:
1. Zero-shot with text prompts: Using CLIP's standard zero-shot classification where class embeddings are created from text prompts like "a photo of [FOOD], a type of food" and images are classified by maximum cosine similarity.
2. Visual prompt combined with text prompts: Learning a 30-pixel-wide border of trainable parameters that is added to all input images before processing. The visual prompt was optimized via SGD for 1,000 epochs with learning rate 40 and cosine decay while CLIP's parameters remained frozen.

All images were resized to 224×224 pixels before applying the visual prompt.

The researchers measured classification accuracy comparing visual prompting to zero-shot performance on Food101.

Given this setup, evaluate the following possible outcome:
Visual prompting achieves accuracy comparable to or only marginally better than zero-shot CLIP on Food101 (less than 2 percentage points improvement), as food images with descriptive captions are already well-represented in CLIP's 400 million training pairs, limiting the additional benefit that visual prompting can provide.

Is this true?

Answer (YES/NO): NO